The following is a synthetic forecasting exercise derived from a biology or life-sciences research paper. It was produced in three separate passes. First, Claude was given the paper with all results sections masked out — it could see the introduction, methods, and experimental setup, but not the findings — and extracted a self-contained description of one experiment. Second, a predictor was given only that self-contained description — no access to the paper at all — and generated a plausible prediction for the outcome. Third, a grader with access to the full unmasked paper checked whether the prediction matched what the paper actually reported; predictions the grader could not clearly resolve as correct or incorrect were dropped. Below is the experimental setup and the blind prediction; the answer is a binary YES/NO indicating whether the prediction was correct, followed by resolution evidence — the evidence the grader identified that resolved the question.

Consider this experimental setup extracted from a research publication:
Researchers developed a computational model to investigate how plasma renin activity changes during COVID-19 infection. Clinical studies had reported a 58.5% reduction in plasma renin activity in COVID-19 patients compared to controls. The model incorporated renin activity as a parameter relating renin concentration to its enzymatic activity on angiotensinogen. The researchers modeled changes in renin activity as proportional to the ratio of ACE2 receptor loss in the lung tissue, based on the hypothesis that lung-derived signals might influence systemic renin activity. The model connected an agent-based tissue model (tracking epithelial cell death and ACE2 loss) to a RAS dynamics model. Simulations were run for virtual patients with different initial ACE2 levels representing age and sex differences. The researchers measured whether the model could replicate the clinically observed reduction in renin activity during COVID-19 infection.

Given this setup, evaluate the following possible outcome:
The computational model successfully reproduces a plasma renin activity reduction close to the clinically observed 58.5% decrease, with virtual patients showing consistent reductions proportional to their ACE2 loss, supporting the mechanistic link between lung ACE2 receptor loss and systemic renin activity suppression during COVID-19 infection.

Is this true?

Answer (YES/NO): NO